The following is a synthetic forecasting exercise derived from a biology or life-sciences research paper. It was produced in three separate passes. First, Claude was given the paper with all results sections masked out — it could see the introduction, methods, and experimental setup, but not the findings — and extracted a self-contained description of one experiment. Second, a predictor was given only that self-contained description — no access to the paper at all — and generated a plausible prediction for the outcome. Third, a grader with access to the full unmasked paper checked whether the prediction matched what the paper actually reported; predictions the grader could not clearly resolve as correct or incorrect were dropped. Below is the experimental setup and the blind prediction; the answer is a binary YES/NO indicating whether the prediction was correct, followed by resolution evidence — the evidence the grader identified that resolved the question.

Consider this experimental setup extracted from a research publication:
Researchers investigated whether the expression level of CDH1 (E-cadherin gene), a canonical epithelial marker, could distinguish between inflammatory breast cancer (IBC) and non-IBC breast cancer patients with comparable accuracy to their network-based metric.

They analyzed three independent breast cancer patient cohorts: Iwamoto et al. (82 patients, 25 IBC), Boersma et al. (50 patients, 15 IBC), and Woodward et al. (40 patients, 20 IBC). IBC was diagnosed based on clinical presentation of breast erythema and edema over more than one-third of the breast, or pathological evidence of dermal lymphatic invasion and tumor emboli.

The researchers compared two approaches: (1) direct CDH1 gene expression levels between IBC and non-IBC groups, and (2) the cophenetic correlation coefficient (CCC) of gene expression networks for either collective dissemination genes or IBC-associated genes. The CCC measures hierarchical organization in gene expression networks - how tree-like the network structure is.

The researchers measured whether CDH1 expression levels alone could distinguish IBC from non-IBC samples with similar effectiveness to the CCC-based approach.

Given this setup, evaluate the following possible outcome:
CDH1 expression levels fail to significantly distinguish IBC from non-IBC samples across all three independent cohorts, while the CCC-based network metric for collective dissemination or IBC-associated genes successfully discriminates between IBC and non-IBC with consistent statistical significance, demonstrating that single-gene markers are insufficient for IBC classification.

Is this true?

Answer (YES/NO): NO